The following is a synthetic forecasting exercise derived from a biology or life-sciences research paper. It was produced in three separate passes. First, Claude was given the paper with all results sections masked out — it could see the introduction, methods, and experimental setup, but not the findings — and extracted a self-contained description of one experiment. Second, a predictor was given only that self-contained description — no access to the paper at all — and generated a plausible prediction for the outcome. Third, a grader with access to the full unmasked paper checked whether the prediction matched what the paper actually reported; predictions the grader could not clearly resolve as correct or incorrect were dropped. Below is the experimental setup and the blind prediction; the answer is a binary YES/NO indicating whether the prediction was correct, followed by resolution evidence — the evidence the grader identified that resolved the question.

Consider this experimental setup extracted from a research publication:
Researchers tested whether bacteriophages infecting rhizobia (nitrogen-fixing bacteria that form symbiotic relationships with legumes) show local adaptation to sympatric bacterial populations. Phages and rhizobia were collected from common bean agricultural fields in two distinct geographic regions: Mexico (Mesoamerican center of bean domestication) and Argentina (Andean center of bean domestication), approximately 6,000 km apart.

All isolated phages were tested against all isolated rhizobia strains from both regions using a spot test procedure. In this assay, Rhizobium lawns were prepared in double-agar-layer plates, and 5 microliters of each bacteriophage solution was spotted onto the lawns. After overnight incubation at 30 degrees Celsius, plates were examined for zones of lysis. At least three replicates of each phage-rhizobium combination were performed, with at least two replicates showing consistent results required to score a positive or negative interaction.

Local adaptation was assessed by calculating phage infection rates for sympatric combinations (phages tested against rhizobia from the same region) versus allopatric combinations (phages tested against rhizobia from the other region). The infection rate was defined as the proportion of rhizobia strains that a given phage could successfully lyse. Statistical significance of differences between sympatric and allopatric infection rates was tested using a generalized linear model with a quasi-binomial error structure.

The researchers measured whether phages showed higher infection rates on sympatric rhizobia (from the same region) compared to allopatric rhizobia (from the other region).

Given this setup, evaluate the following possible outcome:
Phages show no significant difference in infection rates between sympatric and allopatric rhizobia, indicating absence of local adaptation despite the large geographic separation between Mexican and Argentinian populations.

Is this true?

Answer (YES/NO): NO